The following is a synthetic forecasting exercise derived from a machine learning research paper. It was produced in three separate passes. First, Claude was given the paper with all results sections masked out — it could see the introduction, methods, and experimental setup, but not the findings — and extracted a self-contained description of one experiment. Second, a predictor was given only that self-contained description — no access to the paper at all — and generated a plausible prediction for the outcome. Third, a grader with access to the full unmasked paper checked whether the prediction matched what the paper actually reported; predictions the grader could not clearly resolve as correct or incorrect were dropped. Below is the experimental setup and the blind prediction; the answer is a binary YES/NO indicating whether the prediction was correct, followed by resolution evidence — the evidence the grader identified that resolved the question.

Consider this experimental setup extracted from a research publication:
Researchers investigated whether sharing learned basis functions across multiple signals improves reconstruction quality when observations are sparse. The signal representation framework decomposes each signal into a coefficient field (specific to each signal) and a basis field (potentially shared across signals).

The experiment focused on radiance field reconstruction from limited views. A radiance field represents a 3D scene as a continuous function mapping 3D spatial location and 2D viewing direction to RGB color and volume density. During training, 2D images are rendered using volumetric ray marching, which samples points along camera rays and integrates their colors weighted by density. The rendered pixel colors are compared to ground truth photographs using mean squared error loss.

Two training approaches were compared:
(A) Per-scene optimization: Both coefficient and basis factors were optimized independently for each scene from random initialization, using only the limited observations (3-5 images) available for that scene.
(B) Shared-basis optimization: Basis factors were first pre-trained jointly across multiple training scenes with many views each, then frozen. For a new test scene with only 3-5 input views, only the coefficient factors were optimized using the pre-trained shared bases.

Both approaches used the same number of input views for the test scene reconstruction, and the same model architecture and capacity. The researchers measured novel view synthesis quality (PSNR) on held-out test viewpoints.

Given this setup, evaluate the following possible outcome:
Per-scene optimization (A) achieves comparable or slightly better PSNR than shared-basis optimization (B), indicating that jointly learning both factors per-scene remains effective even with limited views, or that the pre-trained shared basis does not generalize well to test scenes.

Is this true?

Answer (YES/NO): NO